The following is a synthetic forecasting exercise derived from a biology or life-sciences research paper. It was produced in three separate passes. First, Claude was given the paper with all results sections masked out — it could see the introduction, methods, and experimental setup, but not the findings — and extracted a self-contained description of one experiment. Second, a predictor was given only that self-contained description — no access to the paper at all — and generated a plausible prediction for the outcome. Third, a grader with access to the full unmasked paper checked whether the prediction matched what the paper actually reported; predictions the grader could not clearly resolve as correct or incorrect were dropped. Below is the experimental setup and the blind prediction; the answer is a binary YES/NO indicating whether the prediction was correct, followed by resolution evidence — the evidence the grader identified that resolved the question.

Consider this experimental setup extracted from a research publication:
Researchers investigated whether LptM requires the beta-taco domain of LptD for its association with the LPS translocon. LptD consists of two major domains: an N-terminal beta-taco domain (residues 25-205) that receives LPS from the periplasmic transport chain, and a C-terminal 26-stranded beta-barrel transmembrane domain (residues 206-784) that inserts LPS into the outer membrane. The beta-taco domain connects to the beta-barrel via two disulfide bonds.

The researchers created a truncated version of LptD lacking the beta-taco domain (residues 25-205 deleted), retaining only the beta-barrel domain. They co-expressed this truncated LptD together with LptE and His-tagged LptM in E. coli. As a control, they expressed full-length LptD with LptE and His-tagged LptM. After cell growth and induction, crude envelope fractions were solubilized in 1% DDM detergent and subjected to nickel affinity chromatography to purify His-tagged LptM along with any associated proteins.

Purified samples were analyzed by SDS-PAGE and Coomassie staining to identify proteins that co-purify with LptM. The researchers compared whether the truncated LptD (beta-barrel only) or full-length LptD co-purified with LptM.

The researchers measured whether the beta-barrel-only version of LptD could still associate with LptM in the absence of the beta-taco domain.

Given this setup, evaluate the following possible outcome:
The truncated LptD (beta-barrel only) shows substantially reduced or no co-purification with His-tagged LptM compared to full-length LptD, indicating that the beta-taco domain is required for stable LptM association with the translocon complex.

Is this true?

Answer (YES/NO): NO